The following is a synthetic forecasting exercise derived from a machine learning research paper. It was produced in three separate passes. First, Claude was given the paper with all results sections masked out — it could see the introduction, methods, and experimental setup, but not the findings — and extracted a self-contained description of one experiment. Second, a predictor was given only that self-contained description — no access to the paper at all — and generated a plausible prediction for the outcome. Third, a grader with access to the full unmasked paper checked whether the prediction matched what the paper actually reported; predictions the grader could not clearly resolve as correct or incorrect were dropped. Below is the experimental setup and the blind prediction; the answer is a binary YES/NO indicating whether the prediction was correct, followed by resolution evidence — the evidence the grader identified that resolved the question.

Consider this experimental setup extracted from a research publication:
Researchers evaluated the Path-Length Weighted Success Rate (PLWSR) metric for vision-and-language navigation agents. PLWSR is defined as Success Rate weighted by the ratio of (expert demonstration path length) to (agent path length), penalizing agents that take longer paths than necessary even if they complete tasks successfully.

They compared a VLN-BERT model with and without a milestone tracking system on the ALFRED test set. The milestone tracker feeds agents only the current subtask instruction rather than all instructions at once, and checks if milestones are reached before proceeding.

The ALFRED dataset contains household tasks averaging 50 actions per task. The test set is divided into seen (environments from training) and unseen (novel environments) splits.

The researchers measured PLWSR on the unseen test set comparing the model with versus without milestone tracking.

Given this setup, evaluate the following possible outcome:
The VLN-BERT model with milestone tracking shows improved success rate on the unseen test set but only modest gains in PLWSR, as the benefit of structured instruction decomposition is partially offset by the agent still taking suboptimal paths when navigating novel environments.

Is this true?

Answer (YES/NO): NO